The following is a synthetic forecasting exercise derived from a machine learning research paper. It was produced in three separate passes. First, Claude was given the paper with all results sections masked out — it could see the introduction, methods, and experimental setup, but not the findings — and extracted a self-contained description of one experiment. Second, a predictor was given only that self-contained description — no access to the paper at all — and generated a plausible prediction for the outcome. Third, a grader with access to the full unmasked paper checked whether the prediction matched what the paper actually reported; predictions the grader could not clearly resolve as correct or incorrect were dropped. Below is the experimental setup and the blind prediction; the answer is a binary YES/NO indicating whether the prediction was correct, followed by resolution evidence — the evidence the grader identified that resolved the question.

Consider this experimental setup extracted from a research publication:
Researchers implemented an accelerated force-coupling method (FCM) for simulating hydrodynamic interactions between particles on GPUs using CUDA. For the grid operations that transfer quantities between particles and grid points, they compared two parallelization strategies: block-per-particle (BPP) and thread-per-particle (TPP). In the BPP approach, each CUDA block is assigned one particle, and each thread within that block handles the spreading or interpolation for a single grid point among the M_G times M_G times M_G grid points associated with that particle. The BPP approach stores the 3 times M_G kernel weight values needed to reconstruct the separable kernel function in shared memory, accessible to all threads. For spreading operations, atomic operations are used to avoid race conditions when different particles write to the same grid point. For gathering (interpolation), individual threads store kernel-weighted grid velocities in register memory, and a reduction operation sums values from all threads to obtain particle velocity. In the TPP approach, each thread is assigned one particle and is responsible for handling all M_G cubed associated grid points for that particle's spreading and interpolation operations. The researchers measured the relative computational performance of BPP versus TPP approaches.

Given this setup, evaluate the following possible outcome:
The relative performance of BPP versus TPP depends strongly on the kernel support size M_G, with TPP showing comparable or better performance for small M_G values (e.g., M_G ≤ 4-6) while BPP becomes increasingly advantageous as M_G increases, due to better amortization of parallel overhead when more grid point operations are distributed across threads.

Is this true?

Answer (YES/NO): NO